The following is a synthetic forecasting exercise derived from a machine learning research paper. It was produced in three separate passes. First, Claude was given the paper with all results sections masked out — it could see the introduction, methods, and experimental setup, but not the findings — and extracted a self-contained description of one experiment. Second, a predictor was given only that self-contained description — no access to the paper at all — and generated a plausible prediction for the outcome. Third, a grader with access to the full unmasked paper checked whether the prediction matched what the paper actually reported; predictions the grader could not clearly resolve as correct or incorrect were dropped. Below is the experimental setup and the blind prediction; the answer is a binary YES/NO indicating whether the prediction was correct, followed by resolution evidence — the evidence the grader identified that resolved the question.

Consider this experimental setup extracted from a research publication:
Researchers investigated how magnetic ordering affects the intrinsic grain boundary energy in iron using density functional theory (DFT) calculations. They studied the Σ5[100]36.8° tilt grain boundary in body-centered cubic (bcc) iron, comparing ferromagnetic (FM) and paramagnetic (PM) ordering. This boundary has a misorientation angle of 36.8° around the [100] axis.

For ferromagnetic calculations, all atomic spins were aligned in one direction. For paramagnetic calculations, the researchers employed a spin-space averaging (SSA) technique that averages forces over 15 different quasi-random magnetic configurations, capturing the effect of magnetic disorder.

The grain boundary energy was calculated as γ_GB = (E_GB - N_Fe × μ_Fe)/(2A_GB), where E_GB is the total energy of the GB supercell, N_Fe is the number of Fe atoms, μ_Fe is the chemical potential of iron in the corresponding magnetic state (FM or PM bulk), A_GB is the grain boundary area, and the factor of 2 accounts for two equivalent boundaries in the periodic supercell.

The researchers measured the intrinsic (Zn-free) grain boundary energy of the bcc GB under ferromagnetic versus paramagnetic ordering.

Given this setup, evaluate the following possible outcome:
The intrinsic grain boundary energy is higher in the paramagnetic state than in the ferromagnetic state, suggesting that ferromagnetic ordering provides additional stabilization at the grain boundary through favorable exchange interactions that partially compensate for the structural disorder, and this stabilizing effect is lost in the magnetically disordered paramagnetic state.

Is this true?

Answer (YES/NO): NO